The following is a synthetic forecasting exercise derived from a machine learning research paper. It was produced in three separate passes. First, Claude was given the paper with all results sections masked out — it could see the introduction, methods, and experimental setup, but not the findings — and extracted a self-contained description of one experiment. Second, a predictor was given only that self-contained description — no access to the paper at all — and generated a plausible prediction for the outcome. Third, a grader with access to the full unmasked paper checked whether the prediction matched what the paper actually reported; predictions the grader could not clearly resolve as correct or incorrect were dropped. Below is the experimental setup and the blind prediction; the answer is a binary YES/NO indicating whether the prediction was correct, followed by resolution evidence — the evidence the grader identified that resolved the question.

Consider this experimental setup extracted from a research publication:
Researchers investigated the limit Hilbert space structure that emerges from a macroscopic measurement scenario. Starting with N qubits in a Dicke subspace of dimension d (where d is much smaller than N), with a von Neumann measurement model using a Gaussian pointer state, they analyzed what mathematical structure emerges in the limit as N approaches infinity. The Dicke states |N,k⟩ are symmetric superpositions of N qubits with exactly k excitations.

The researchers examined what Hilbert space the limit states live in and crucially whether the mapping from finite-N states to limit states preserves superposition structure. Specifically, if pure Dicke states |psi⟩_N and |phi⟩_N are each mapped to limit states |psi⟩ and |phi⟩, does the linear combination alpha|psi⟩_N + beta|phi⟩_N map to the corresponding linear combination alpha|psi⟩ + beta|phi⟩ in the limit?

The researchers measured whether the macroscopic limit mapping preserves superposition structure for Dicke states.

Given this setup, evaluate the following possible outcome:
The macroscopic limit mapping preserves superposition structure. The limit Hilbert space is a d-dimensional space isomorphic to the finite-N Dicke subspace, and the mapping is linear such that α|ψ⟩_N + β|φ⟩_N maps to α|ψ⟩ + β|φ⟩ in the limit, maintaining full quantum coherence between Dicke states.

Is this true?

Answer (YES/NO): NO